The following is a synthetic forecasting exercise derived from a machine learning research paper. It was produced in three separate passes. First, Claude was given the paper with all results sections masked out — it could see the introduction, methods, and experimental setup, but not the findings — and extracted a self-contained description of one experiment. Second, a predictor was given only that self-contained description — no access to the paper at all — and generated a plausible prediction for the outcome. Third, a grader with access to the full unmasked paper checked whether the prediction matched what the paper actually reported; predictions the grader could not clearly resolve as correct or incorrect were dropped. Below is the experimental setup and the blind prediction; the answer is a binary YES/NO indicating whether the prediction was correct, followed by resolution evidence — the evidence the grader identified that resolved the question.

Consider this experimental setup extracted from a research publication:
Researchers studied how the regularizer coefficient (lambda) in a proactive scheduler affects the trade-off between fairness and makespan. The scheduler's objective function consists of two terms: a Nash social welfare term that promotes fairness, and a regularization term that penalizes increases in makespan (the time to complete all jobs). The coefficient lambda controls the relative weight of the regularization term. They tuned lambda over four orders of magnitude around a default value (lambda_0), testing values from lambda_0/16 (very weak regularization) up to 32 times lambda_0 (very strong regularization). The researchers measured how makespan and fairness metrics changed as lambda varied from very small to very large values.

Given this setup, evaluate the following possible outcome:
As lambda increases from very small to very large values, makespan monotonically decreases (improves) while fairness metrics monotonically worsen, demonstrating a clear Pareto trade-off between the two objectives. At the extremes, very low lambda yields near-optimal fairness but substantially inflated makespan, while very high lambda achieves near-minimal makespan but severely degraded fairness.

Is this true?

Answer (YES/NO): NO